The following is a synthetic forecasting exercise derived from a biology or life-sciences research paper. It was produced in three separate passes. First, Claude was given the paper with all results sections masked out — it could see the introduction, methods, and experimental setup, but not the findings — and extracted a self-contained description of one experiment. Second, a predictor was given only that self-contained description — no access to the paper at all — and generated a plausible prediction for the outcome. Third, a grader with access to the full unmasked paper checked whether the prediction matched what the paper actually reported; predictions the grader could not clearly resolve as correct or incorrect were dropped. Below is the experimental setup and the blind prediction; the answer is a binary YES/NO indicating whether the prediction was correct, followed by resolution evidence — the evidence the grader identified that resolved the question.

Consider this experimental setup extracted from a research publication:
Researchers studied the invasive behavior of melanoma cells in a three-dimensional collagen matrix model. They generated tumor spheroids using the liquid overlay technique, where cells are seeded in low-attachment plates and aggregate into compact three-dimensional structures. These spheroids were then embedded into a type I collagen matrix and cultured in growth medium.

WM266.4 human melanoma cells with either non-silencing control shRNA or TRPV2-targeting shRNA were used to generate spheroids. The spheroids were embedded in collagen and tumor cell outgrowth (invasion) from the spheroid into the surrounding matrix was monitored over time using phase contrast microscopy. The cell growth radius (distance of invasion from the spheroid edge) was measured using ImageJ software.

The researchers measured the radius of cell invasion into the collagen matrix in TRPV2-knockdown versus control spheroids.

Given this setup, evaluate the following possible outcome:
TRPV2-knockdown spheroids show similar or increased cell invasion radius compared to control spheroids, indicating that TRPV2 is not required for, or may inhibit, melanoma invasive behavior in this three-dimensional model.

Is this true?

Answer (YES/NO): NO